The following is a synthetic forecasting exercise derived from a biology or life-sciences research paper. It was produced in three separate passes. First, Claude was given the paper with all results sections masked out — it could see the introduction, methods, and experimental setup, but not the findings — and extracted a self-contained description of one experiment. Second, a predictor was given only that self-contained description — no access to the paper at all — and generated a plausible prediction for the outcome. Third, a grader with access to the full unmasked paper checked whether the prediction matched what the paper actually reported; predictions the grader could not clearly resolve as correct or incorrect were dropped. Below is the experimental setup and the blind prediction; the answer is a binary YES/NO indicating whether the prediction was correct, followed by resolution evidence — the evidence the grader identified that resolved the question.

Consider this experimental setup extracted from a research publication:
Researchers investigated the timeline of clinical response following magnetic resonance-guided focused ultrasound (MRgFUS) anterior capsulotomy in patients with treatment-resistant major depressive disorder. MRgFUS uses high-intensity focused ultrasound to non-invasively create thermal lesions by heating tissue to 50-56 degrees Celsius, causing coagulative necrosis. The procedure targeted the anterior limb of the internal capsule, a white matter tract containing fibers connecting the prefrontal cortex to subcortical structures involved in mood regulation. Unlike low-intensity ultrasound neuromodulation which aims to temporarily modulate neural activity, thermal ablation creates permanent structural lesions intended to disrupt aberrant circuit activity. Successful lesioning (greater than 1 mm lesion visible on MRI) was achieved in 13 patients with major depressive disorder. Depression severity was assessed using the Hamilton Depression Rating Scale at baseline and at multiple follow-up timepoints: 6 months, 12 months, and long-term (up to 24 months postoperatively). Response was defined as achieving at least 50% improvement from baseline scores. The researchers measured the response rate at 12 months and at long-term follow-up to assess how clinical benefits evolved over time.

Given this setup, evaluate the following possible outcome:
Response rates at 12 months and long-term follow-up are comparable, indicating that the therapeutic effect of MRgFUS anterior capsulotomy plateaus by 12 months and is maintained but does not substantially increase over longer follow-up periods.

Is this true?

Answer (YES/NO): NO